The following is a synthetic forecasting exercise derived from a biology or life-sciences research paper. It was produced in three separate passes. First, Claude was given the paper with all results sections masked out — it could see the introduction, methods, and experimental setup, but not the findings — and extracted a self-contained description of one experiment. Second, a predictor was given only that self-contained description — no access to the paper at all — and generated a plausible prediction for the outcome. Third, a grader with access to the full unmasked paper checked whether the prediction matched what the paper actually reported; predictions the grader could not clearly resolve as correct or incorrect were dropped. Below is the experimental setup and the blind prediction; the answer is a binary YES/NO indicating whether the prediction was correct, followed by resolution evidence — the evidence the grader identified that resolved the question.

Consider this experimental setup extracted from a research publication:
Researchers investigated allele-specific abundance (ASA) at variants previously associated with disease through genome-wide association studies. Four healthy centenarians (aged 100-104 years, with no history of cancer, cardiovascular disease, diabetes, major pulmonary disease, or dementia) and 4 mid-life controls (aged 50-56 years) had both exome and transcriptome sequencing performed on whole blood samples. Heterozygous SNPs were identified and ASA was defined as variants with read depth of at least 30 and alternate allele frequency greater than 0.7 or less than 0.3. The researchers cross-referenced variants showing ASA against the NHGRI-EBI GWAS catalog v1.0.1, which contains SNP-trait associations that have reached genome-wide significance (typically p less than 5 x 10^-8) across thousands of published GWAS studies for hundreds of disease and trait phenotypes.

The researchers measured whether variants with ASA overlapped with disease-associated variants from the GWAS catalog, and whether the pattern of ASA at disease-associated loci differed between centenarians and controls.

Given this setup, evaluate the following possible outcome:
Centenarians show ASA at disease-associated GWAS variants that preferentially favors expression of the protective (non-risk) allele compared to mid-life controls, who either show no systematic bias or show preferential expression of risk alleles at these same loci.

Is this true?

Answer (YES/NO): NO